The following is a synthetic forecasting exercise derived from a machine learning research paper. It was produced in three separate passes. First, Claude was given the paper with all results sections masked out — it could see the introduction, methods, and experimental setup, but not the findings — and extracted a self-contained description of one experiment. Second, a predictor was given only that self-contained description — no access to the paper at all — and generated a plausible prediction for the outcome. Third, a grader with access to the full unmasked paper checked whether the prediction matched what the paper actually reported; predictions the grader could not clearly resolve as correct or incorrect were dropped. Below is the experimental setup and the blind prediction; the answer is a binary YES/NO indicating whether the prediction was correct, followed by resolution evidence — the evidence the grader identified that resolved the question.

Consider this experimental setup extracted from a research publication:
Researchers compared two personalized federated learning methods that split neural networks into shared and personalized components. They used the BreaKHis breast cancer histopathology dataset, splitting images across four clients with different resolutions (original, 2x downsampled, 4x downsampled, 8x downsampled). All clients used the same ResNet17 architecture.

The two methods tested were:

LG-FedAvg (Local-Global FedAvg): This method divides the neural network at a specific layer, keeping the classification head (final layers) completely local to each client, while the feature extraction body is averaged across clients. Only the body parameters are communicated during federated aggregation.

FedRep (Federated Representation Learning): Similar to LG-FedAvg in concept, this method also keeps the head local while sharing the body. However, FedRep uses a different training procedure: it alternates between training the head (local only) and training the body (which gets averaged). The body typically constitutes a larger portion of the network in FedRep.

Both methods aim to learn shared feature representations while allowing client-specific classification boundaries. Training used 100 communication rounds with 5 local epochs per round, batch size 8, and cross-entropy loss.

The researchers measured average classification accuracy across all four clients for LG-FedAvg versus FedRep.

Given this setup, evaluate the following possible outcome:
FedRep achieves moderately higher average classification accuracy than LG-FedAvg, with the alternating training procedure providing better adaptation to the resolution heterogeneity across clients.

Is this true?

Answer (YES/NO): NO